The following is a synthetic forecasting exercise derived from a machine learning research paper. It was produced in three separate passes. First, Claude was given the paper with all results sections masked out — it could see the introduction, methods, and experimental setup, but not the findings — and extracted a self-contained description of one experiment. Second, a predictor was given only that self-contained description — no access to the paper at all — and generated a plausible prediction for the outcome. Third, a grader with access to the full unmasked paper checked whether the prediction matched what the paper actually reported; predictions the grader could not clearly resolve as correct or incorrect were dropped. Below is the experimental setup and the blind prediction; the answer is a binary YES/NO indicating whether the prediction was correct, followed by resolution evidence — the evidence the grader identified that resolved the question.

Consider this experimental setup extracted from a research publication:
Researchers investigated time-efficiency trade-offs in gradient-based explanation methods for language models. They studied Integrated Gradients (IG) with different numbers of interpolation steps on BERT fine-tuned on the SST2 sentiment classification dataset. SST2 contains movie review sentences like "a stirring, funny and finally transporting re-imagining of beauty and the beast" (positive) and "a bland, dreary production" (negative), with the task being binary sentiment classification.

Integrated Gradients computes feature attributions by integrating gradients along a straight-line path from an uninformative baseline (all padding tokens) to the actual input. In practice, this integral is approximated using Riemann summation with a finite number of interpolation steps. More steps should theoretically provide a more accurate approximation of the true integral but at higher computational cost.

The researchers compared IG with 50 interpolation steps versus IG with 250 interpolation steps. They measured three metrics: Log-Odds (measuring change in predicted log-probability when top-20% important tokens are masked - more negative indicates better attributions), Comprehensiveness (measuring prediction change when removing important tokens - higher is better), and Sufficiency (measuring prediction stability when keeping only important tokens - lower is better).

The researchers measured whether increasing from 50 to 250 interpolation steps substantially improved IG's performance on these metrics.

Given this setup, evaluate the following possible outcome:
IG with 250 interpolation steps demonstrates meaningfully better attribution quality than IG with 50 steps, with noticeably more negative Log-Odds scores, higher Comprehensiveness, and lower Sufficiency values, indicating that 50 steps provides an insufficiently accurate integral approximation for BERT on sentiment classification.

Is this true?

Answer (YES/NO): NO